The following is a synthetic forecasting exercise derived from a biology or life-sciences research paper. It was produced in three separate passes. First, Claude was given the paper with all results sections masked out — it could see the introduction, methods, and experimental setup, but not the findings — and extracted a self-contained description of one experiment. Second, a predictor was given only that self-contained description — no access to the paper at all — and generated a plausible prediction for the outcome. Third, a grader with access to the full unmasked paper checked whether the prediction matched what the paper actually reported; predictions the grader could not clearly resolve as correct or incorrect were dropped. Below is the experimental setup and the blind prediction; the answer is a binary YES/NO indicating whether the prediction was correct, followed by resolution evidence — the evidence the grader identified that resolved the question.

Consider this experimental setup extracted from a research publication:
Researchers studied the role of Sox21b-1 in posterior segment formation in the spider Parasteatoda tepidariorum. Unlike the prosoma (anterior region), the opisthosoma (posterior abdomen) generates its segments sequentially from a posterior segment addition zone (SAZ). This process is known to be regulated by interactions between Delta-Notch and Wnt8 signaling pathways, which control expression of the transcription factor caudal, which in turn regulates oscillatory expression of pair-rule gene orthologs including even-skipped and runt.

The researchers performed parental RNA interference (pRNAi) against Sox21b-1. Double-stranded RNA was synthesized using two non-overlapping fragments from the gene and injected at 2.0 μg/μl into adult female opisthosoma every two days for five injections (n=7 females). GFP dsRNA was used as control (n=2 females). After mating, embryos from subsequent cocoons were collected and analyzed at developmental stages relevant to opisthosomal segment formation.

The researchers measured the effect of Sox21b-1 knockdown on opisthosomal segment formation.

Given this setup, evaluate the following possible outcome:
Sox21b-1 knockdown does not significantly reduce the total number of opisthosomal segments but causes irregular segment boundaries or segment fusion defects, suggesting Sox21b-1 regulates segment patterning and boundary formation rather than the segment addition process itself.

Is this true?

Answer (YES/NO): NO